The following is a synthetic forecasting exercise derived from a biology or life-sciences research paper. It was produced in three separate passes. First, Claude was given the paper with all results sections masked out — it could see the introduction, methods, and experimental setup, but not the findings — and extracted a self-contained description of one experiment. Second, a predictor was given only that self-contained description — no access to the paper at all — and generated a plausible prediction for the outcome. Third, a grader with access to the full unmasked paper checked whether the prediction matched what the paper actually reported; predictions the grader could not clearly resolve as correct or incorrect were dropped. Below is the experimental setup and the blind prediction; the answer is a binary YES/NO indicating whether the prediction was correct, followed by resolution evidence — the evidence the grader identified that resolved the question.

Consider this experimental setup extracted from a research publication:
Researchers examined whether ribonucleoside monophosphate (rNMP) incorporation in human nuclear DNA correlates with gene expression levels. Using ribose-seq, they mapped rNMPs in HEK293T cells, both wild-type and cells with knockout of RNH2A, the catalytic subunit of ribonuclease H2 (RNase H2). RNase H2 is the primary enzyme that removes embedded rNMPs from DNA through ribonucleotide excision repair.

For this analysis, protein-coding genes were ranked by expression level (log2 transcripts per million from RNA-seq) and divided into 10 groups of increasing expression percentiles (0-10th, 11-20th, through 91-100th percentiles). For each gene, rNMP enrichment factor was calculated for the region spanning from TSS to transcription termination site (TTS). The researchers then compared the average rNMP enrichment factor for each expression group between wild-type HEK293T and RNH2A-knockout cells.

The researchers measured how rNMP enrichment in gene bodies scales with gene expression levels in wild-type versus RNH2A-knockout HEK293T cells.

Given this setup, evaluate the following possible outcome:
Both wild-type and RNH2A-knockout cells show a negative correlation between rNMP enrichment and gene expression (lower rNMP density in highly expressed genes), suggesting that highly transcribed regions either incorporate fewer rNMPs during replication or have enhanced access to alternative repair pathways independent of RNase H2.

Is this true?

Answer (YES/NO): NO